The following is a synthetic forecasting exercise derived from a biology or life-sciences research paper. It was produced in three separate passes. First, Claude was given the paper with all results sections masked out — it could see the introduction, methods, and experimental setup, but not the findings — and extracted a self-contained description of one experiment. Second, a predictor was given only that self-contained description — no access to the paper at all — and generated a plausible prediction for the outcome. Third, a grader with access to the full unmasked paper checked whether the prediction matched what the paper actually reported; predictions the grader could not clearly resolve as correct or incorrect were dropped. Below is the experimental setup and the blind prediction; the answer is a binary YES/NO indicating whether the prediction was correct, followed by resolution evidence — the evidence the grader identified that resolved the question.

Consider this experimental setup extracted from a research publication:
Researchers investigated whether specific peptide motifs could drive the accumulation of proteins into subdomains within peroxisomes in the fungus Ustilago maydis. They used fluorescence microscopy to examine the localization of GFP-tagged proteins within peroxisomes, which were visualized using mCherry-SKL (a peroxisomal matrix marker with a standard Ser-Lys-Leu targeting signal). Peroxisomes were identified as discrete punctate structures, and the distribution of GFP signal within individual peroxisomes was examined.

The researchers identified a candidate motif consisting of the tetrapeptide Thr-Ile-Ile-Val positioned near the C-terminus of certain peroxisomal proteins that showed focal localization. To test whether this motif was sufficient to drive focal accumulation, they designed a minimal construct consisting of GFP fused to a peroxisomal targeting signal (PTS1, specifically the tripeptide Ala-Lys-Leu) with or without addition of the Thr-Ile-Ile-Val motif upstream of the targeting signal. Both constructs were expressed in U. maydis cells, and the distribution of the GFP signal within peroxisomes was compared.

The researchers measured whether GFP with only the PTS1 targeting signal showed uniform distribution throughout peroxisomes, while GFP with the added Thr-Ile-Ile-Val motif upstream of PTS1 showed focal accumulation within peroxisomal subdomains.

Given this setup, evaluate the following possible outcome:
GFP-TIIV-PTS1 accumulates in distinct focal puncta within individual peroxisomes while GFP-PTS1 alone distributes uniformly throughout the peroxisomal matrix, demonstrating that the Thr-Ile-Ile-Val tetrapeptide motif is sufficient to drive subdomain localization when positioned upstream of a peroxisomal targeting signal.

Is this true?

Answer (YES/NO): YES